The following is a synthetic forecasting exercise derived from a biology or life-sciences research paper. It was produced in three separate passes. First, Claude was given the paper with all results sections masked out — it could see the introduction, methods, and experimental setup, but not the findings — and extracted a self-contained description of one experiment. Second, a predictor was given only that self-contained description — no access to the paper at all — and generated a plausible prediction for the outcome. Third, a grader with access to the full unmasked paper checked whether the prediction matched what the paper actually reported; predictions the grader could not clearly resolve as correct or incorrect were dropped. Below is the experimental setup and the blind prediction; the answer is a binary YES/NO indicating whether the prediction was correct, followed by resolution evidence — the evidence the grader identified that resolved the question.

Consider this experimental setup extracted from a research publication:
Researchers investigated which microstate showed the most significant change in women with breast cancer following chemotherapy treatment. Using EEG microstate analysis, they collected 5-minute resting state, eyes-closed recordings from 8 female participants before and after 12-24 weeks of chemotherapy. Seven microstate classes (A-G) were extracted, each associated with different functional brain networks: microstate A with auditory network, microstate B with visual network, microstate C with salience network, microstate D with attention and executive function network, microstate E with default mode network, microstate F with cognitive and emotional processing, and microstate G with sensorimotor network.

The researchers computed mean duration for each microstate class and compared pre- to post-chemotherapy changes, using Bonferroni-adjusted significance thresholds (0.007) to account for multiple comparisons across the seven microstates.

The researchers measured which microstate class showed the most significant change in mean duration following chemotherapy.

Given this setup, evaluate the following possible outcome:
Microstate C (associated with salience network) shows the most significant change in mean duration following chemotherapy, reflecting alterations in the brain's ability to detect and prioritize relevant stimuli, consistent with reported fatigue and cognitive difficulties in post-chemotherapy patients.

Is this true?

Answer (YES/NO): NO